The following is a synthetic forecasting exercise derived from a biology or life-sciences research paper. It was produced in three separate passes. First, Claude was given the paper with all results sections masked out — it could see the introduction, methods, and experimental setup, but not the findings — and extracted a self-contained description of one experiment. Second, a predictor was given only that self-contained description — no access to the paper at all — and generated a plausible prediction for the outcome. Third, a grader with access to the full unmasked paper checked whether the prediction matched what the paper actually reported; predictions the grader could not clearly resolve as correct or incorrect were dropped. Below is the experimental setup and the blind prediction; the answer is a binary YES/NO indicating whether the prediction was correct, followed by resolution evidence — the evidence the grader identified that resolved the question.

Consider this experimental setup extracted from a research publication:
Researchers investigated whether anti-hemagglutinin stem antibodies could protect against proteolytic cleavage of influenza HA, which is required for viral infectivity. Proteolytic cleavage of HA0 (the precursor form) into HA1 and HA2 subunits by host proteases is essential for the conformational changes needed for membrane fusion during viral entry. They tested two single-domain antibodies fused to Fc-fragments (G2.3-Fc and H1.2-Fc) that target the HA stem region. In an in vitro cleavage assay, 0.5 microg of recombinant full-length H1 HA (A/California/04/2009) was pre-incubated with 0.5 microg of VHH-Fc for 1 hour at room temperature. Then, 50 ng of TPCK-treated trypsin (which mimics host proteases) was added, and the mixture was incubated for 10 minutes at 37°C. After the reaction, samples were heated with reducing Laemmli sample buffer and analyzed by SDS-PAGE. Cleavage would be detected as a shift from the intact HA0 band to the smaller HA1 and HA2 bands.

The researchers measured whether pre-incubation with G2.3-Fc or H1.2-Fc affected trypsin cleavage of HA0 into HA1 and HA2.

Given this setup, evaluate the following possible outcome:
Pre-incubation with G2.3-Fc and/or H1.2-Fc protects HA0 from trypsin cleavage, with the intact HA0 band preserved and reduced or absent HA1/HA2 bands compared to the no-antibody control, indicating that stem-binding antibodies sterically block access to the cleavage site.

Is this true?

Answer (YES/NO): NO